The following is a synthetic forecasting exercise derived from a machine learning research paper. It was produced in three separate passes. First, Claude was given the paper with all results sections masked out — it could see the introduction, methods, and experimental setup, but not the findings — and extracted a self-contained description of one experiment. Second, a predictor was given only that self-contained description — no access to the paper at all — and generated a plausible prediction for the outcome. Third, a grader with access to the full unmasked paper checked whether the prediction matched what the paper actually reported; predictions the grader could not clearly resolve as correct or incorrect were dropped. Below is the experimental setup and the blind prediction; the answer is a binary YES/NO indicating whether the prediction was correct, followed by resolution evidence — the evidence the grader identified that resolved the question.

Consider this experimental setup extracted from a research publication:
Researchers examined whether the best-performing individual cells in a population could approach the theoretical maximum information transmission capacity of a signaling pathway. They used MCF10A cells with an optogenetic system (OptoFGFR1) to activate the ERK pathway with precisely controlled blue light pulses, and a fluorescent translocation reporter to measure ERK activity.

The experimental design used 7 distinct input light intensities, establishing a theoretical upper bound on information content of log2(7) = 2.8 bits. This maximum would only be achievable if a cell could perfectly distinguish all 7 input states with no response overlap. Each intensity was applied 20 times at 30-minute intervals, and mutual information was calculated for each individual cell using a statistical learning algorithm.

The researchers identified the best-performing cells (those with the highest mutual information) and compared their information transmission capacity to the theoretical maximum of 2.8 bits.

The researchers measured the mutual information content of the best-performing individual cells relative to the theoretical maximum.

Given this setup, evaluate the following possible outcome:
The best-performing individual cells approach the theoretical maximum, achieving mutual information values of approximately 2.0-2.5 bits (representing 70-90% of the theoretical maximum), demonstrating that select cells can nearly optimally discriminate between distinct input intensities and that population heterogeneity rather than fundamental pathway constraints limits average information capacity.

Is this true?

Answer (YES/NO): YES